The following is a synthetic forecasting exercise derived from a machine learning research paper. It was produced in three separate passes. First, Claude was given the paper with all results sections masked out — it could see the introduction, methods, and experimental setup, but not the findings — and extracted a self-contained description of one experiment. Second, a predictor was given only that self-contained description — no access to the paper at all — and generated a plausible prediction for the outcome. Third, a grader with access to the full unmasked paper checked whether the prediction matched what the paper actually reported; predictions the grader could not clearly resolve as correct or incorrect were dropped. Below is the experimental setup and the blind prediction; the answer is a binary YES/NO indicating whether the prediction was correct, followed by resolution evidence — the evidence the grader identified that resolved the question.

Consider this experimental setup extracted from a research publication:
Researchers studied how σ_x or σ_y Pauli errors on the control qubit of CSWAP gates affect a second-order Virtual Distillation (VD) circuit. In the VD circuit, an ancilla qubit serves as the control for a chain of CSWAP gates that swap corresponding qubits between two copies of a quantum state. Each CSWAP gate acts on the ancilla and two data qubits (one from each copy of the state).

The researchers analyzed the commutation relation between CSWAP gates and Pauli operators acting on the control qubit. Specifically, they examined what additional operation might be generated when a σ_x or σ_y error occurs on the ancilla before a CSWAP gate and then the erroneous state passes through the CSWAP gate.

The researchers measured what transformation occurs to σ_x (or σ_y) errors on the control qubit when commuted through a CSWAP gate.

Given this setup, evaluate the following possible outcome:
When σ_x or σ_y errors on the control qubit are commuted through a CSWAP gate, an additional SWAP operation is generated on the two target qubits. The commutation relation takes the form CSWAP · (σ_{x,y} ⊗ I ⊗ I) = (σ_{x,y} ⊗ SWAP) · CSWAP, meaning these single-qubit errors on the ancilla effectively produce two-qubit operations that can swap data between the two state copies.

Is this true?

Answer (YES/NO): YES